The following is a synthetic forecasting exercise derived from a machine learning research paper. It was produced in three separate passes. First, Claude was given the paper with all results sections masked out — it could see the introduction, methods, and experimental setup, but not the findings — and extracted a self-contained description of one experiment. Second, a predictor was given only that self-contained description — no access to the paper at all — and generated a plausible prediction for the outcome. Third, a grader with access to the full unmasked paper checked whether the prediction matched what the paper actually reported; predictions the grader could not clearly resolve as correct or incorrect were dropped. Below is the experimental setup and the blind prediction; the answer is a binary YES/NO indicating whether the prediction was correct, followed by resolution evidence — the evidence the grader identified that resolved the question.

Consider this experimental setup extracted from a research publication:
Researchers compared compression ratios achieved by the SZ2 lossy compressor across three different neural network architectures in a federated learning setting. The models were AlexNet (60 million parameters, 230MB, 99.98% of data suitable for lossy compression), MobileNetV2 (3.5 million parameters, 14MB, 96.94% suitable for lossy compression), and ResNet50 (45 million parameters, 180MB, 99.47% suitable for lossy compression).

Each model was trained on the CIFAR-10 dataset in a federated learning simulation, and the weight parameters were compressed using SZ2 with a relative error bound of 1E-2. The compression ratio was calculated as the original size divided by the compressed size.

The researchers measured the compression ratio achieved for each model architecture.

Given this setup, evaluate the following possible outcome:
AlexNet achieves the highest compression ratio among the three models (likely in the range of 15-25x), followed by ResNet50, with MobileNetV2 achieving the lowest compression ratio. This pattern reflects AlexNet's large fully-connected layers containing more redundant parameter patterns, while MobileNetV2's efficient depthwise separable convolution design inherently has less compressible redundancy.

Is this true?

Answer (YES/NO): NO